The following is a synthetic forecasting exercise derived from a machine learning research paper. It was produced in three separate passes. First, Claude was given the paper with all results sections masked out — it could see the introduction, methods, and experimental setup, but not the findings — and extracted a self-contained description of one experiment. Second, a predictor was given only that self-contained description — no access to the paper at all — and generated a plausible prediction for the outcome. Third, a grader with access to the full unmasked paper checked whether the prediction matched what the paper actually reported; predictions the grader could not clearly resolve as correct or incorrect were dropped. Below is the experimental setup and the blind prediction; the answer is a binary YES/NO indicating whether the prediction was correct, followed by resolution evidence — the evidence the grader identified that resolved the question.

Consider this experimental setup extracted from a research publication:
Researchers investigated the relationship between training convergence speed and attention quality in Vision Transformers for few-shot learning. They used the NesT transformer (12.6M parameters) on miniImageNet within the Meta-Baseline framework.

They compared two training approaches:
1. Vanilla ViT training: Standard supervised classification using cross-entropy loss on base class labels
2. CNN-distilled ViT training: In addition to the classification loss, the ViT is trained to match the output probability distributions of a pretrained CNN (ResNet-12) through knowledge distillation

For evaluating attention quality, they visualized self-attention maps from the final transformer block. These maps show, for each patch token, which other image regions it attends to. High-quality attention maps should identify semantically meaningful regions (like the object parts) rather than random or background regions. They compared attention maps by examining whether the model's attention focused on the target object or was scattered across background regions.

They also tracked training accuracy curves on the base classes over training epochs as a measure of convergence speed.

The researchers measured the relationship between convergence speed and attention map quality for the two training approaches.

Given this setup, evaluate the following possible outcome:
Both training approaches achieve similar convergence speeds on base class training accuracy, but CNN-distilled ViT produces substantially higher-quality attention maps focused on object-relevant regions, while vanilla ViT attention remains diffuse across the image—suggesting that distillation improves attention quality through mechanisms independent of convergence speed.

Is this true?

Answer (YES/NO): NO